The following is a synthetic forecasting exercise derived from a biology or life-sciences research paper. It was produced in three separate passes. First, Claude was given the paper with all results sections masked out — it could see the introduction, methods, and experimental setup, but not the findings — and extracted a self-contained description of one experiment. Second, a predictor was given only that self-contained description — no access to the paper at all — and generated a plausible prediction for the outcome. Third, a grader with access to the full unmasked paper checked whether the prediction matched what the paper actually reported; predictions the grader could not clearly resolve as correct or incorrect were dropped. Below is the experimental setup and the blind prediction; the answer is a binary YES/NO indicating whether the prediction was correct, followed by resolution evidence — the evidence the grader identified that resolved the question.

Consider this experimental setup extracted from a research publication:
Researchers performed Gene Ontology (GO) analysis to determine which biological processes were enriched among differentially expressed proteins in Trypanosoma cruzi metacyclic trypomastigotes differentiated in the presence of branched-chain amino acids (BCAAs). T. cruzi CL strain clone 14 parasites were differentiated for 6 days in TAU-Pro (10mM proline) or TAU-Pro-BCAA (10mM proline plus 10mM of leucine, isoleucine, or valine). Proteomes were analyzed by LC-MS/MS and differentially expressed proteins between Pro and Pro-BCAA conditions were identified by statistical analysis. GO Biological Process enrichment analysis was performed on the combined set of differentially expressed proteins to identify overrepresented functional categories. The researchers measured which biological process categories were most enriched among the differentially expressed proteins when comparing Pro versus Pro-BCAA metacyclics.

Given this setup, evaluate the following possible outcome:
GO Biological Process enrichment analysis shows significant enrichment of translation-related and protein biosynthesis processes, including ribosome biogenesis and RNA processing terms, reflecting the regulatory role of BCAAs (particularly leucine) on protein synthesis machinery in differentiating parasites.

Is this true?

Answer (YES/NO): YES